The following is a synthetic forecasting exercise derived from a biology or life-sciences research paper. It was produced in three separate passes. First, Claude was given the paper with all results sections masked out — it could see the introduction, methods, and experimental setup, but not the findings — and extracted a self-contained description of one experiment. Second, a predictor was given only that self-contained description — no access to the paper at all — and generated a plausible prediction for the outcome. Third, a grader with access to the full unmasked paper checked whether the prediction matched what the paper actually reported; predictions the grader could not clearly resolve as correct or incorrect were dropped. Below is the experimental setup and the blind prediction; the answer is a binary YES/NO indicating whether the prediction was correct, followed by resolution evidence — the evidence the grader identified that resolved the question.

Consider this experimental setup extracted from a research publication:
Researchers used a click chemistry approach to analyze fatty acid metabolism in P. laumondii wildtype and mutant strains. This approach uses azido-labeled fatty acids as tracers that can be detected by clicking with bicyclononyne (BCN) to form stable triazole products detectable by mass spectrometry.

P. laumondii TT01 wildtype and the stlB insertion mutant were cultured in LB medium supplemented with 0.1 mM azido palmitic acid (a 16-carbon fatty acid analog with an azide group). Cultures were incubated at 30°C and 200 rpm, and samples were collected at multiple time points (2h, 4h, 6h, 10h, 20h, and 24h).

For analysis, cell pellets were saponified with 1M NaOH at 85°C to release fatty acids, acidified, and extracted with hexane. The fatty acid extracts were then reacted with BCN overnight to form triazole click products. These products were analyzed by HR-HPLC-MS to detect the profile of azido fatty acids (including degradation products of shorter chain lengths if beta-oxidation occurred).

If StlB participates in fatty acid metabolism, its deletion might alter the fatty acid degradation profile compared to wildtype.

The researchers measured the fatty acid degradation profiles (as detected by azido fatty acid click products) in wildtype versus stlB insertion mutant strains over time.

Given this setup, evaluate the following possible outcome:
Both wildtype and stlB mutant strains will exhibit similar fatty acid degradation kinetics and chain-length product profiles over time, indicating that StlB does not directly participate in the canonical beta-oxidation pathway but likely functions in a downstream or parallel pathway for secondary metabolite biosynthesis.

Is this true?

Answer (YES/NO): YES